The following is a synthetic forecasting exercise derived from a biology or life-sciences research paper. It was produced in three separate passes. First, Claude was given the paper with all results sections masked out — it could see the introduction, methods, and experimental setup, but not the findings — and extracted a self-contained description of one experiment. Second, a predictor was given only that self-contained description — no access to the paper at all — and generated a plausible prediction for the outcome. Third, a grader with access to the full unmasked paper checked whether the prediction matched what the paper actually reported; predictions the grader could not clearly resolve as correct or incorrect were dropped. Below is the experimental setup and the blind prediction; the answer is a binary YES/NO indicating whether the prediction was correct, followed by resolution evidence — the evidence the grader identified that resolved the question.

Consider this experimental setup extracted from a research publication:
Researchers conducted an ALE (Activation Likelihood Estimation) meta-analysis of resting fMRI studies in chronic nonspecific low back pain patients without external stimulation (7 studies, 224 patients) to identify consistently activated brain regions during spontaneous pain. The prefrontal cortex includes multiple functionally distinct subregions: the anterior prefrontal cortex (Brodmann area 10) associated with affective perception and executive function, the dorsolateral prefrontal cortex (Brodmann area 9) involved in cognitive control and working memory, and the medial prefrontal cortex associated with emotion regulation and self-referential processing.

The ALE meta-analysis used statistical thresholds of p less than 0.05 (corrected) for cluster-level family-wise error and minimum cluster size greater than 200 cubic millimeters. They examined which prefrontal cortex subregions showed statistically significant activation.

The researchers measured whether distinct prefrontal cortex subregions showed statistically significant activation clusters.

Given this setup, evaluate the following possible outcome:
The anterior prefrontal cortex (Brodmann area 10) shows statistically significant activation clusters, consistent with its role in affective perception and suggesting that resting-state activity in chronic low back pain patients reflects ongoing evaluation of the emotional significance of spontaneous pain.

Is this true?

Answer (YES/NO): YES